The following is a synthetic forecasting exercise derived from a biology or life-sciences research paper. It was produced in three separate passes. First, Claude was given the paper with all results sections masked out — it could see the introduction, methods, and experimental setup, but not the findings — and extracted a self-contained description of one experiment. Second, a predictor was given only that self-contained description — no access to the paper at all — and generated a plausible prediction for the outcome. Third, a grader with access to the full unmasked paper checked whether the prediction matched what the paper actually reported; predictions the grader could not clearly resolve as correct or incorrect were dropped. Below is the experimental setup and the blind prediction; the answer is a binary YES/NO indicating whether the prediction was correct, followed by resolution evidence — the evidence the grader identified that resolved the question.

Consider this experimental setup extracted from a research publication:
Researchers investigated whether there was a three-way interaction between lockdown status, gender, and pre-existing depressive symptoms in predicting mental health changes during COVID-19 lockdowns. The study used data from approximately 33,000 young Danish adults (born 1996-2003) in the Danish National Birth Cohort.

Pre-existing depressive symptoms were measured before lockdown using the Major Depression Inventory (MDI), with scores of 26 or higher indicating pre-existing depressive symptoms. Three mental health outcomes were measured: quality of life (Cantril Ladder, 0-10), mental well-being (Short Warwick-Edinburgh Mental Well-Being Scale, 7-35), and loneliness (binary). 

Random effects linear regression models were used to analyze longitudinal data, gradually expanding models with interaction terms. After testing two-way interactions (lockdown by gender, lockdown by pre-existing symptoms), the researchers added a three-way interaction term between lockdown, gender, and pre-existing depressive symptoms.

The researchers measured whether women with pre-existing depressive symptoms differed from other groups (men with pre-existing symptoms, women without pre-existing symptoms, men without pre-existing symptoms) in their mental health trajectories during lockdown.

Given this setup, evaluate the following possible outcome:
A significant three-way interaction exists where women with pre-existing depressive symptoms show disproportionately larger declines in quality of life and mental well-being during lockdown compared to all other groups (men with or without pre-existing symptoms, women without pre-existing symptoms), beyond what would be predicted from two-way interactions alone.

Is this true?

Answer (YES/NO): NO